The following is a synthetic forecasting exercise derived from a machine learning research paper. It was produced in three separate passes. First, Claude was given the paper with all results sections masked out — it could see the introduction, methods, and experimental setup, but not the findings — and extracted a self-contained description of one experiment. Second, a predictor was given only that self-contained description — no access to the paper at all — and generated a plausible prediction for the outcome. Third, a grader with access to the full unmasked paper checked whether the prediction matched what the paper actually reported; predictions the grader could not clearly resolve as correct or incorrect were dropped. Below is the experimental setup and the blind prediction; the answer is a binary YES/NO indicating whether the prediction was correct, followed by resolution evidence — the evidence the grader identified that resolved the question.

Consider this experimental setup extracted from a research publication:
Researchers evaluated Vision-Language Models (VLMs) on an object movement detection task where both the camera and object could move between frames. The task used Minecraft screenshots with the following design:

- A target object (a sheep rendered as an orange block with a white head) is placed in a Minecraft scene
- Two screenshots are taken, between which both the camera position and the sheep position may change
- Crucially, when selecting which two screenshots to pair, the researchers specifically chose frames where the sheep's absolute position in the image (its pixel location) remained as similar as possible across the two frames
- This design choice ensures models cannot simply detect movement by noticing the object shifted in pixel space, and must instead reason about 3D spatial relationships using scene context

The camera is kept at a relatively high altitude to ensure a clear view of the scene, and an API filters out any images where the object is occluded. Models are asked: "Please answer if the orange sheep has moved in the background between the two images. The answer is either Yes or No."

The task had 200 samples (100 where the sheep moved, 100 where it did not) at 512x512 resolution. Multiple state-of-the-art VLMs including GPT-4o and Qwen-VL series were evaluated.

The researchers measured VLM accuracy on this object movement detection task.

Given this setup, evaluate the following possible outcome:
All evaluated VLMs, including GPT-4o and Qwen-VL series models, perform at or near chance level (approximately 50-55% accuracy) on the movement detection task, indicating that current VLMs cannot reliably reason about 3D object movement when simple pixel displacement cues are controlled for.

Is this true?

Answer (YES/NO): NO